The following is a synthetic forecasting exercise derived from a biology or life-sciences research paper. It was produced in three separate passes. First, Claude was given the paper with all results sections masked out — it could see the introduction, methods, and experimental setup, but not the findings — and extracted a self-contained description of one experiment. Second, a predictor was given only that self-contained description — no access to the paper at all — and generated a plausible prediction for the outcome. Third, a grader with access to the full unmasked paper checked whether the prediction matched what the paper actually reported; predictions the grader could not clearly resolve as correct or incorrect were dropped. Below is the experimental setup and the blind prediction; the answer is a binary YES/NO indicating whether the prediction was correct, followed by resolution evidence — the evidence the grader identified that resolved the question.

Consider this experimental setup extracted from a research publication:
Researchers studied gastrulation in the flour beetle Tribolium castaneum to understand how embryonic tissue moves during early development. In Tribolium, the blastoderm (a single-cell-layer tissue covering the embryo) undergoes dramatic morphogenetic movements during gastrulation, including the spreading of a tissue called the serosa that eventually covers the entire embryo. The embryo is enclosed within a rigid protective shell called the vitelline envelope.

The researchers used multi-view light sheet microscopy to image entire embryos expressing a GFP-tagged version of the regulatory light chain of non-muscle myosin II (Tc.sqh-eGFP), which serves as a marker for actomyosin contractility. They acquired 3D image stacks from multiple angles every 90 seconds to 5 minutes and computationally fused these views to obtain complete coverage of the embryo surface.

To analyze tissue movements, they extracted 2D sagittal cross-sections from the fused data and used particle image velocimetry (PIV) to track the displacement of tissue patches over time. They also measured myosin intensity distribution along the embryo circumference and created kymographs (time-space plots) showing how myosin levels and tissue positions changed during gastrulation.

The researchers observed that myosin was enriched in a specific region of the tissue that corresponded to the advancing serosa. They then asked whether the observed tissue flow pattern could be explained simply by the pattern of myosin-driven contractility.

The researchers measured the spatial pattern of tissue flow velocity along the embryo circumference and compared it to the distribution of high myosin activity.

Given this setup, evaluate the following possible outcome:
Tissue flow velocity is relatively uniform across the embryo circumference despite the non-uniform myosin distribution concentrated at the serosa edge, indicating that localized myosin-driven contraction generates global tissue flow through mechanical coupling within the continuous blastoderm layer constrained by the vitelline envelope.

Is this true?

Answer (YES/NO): NO